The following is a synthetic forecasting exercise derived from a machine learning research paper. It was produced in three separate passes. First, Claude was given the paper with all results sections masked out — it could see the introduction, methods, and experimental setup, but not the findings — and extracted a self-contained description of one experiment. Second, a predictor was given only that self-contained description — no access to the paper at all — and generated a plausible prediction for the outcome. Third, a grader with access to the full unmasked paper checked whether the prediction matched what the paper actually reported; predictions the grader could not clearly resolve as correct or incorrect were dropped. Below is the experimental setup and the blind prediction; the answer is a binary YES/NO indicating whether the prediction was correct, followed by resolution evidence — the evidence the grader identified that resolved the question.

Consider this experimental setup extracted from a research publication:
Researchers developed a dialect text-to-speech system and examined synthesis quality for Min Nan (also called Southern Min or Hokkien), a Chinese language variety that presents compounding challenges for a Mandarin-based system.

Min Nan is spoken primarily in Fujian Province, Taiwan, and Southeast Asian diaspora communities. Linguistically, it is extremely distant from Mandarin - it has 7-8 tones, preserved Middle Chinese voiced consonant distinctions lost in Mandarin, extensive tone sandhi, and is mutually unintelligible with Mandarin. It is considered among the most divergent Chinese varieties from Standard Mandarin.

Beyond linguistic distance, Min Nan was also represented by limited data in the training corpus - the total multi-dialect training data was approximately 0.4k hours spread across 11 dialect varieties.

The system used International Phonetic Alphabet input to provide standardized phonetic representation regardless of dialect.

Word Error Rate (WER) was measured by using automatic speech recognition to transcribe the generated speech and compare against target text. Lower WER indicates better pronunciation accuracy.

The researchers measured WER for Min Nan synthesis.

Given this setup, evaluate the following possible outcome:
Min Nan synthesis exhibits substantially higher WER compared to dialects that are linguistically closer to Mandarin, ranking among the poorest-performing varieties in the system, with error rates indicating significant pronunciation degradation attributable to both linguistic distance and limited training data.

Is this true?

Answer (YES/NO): YES